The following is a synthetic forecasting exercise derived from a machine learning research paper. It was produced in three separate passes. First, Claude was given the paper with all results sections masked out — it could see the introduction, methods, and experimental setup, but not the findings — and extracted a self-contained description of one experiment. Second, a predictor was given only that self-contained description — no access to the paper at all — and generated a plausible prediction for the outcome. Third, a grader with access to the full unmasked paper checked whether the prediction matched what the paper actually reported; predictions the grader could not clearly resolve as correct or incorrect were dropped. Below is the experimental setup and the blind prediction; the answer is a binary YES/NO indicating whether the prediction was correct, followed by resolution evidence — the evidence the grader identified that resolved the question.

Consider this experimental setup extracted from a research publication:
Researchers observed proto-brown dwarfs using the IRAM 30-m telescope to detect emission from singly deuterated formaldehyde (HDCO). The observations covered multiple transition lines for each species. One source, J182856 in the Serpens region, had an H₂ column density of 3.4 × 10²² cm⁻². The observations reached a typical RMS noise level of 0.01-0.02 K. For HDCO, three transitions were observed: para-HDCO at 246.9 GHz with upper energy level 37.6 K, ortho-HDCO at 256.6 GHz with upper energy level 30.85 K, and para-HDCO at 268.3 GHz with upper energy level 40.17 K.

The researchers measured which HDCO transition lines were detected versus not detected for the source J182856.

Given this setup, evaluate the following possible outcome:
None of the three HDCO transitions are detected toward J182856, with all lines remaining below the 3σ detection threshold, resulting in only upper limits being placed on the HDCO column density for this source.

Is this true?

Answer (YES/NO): NO